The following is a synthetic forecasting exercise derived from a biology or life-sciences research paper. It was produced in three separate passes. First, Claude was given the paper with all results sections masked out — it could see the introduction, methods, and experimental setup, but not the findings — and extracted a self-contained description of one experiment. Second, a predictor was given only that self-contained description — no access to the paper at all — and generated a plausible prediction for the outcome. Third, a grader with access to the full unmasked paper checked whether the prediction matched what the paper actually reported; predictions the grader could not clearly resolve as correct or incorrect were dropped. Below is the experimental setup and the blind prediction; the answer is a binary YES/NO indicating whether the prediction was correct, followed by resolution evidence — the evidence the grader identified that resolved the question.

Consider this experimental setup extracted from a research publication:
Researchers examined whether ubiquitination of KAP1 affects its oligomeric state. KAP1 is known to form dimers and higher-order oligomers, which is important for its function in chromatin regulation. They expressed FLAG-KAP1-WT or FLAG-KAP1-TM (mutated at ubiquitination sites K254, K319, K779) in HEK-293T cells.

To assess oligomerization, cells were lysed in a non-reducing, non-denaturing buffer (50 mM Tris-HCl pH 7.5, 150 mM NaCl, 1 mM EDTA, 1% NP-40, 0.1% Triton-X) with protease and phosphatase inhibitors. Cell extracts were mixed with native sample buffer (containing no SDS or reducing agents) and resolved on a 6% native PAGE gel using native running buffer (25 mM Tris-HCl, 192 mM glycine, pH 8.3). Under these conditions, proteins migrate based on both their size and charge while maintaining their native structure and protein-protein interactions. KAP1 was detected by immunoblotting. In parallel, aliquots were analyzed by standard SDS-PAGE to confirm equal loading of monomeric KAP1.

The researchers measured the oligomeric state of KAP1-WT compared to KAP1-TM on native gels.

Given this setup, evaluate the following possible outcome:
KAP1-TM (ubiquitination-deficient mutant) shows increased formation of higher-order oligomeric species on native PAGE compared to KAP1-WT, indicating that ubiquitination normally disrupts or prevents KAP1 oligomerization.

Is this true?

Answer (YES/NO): NO